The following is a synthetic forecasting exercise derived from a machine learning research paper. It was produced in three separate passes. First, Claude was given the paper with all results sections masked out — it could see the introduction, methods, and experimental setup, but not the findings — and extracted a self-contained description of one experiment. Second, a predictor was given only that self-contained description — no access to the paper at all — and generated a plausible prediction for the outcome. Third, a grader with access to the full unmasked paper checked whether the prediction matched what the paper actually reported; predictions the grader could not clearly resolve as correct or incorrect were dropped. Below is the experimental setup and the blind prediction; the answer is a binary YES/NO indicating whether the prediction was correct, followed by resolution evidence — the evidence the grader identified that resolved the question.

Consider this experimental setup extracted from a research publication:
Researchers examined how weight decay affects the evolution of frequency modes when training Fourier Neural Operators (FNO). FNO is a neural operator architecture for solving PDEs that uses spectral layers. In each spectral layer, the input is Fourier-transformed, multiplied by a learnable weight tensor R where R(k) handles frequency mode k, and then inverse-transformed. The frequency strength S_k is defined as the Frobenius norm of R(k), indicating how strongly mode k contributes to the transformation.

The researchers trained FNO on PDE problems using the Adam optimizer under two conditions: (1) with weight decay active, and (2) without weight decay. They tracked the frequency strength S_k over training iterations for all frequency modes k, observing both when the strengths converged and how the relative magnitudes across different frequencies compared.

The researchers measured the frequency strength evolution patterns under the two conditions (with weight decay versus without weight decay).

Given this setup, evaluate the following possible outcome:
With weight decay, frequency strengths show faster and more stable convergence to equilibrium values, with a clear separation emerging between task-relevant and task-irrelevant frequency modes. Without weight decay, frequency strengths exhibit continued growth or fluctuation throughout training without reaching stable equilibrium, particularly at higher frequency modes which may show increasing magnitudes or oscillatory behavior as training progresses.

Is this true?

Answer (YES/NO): YES